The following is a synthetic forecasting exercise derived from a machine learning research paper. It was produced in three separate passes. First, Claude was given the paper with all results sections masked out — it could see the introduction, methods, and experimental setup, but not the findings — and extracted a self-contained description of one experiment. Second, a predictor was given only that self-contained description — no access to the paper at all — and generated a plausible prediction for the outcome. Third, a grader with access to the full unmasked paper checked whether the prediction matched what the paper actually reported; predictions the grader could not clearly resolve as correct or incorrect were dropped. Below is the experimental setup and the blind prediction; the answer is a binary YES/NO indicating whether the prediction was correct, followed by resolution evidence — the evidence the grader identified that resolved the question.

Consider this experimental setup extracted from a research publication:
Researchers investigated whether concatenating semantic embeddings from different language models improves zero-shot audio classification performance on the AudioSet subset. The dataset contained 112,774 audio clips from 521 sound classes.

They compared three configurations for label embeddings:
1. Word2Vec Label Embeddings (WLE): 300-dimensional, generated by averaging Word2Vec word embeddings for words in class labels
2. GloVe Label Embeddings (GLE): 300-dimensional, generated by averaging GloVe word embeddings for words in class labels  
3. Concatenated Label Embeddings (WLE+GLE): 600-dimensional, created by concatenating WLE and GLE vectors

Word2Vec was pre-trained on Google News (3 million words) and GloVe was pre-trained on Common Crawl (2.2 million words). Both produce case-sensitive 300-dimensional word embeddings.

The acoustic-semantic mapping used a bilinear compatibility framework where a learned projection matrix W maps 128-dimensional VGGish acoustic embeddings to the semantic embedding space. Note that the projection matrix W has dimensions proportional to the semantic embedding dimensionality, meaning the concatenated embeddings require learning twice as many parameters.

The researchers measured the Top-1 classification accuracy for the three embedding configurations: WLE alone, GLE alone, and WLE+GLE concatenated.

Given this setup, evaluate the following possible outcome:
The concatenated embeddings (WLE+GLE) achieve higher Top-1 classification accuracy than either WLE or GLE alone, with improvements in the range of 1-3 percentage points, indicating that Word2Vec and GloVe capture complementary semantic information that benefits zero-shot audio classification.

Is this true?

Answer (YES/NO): YES